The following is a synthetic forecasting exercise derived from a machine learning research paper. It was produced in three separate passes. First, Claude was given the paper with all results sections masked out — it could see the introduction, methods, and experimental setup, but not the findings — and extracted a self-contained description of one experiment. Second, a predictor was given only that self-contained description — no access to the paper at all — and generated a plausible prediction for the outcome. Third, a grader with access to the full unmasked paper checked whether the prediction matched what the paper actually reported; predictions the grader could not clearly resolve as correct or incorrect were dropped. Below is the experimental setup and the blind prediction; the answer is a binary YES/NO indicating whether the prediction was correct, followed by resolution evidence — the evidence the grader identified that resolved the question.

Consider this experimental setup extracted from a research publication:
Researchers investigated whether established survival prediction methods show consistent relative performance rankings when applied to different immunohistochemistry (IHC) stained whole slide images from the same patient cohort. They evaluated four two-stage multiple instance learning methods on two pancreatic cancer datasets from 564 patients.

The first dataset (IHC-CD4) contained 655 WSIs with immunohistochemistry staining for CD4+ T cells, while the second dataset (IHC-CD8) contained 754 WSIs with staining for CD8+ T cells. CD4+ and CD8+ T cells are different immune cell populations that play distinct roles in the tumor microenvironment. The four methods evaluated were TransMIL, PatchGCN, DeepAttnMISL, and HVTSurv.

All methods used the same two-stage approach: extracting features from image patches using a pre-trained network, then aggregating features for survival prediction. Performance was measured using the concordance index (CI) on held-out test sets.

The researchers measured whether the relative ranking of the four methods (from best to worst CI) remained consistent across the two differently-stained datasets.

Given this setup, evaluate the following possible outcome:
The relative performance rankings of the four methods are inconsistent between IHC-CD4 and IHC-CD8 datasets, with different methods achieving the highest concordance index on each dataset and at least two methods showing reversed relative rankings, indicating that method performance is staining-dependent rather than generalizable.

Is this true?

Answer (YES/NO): YES